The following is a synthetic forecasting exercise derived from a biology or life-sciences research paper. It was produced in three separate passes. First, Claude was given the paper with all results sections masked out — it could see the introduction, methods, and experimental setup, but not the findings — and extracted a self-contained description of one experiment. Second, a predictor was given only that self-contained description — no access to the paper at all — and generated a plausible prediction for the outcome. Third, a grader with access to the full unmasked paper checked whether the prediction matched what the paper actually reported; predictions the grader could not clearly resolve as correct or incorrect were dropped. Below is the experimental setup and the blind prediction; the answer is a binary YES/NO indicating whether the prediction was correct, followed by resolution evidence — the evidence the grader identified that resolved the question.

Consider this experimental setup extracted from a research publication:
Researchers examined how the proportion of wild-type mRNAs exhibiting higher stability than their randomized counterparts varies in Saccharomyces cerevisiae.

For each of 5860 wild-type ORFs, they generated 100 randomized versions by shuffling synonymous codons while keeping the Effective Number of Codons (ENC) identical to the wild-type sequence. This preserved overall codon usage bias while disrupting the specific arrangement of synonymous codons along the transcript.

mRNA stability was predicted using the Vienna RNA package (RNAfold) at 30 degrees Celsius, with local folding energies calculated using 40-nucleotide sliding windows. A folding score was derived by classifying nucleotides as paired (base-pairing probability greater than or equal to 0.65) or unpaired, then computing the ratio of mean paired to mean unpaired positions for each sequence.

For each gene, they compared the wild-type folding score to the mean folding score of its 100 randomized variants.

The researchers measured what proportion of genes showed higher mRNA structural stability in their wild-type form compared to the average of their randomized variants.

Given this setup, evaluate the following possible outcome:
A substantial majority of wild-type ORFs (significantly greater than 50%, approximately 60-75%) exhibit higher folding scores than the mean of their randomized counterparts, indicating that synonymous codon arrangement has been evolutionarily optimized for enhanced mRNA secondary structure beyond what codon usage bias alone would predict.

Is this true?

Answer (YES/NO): NO